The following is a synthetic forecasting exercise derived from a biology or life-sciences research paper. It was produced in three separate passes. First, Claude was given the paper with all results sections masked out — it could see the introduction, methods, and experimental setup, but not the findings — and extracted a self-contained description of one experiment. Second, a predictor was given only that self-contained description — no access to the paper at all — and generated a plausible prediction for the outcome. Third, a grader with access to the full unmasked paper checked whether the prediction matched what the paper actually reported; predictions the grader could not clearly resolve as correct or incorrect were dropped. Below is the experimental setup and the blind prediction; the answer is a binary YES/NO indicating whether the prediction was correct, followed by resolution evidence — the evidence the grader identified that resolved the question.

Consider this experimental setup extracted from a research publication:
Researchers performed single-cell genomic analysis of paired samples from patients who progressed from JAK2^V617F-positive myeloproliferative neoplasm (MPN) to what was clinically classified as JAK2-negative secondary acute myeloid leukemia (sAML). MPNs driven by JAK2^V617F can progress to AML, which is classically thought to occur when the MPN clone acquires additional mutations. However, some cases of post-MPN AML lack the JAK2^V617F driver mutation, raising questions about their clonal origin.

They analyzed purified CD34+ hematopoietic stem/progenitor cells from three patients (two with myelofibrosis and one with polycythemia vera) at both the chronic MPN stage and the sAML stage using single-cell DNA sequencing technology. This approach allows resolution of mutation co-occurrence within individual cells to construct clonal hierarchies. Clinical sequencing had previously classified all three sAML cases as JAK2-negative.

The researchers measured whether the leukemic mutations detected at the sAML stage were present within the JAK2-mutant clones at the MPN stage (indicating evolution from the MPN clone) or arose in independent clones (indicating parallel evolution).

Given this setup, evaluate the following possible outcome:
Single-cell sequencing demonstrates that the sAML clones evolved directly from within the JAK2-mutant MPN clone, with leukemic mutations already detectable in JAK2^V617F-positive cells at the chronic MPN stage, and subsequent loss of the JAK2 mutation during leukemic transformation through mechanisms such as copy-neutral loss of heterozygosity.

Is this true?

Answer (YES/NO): NO